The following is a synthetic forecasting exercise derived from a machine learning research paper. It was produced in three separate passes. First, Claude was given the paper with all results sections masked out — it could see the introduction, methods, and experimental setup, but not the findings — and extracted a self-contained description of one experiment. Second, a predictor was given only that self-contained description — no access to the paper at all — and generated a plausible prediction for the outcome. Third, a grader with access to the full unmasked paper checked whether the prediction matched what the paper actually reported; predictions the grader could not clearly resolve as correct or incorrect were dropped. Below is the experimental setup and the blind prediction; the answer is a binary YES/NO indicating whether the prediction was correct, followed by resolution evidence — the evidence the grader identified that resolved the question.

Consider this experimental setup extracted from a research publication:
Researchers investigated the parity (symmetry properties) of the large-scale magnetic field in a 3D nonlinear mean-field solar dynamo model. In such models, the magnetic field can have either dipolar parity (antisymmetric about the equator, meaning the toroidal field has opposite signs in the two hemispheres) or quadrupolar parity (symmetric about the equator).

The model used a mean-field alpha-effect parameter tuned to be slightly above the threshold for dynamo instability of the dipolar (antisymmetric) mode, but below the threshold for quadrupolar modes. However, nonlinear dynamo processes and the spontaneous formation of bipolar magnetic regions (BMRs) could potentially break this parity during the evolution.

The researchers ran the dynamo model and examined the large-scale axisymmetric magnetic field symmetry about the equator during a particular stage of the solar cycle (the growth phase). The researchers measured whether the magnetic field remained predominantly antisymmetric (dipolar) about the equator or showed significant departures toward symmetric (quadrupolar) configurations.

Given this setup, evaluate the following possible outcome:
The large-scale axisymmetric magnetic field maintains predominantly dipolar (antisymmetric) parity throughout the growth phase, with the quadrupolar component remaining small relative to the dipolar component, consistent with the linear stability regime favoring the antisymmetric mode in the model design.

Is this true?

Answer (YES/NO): YES